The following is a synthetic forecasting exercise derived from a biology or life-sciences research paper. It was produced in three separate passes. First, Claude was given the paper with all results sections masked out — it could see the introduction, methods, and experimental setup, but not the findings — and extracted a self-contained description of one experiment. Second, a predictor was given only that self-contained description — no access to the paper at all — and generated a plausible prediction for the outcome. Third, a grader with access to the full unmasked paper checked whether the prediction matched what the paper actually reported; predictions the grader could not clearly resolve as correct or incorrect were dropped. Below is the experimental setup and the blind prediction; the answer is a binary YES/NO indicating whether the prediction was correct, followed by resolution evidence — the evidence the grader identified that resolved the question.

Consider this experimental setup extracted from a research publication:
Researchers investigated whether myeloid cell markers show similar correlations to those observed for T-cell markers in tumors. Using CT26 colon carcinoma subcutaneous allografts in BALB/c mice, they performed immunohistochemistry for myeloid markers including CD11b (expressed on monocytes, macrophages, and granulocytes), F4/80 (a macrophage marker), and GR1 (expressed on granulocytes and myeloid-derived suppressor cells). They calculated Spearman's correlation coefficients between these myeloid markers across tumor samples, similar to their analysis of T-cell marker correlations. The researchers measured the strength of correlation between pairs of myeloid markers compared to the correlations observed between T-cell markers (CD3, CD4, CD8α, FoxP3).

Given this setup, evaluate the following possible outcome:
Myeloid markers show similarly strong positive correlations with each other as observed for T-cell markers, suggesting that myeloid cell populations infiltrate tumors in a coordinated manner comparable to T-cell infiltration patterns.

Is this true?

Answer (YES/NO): NO